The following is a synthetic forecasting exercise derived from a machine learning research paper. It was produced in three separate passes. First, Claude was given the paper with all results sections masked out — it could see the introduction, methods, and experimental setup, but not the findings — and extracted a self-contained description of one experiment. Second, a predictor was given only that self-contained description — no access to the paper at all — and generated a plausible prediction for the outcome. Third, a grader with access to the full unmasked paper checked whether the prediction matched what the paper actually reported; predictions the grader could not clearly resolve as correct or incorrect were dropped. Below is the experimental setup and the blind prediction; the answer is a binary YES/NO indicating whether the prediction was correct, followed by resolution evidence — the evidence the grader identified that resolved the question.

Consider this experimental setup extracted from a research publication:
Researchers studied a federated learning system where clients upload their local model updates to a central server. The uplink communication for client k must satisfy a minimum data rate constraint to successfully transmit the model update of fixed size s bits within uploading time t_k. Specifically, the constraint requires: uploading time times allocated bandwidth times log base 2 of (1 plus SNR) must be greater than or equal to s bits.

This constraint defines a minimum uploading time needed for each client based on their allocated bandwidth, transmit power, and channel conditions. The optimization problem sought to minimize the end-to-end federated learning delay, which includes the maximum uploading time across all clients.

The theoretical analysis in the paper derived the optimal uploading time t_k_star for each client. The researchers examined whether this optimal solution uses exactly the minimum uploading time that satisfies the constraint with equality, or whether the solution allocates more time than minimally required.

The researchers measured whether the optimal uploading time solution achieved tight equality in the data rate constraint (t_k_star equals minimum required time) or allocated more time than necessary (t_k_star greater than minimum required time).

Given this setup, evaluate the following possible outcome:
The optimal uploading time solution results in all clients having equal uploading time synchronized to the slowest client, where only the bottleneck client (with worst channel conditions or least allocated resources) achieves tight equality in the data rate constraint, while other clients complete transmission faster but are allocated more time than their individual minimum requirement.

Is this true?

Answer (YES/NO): NO